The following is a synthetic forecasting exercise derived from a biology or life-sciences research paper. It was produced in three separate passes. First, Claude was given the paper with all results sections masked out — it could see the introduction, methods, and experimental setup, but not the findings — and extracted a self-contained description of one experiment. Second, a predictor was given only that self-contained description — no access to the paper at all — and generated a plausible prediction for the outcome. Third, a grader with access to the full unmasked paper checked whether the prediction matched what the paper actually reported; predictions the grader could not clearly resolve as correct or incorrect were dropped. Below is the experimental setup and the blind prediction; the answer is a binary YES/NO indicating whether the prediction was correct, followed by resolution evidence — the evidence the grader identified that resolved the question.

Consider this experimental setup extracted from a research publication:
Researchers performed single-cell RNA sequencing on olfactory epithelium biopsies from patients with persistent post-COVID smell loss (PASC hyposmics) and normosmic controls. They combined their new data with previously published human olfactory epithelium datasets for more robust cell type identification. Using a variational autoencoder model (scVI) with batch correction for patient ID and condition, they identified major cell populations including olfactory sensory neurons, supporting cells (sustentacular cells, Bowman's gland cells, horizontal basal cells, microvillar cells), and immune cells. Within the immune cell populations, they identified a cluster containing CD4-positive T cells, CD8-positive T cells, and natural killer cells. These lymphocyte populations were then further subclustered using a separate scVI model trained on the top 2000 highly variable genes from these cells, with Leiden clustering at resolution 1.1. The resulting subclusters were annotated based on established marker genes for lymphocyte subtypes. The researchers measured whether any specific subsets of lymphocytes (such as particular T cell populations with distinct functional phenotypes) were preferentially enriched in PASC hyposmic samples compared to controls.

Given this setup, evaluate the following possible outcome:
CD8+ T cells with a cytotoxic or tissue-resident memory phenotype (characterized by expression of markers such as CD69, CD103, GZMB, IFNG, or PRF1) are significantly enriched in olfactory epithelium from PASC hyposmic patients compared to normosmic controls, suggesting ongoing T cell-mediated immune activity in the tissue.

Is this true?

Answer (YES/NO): YES